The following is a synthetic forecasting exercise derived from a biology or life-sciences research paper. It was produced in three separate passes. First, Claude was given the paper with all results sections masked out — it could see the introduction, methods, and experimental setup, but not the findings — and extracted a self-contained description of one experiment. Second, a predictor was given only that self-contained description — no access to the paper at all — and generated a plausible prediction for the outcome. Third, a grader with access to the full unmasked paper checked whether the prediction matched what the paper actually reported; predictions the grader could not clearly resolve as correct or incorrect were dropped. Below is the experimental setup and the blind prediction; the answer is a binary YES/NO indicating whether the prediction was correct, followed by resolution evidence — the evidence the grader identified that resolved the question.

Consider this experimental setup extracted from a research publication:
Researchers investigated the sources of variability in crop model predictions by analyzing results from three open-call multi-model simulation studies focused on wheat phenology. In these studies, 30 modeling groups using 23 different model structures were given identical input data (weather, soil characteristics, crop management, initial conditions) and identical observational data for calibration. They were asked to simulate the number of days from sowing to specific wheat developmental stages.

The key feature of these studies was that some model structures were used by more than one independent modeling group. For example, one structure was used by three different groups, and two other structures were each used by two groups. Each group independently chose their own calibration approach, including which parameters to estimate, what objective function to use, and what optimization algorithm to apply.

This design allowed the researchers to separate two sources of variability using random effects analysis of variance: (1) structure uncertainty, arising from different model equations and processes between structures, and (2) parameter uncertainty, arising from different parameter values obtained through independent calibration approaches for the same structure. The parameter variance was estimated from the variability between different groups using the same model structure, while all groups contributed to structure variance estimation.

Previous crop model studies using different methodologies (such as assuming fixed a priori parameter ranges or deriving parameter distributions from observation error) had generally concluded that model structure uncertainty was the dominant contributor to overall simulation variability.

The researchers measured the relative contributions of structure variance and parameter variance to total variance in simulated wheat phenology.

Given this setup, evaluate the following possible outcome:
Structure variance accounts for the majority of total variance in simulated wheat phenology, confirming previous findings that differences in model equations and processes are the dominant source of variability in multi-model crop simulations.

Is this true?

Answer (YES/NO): NO